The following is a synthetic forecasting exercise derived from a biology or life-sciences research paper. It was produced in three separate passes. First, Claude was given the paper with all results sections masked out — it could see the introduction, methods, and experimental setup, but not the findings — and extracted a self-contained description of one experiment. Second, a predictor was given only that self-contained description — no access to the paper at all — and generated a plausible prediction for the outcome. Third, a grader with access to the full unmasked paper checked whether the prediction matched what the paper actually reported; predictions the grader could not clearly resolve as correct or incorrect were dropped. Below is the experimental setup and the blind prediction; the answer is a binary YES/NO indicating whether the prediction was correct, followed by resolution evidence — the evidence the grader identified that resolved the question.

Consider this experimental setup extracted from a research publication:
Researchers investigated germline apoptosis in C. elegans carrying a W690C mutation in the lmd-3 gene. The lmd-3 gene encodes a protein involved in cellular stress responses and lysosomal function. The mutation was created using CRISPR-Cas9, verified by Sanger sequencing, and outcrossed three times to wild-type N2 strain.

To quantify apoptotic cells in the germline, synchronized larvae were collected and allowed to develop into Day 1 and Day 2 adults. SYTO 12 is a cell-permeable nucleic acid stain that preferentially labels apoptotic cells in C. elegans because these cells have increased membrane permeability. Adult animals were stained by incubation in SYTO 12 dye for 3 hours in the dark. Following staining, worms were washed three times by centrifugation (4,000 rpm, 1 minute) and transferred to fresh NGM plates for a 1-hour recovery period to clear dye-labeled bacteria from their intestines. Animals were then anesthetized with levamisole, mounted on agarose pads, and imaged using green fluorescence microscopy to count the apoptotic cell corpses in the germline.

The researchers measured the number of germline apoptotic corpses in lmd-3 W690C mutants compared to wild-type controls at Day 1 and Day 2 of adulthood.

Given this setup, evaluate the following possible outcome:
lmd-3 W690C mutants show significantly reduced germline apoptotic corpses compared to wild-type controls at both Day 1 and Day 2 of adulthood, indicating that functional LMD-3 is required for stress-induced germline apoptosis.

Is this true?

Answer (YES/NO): NO